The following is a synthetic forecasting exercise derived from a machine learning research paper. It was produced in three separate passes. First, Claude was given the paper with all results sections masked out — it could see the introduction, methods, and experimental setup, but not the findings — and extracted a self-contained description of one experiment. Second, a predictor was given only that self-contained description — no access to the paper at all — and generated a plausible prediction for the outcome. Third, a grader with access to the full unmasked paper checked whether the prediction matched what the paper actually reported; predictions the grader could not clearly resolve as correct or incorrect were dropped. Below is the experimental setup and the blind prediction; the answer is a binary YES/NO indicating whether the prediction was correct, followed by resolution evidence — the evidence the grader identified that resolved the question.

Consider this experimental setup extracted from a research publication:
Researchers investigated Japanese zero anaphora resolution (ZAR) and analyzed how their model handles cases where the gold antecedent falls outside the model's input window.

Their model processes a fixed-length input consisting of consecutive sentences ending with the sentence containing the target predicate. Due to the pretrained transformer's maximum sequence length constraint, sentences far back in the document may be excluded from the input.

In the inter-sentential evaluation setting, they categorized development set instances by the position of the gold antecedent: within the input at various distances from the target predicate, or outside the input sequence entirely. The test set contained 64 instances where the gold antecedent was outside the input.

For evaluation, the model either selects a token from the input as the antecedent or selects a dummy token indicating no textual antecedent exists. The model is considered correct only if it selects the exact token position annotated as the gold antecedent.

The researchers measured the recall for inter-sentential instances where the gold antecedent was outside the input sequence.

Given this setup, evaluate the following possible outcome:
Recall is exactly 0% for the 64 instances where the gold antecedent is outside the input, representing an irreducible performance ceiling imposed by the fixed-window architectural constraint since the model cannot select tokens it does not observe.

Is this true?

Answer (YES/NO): YES